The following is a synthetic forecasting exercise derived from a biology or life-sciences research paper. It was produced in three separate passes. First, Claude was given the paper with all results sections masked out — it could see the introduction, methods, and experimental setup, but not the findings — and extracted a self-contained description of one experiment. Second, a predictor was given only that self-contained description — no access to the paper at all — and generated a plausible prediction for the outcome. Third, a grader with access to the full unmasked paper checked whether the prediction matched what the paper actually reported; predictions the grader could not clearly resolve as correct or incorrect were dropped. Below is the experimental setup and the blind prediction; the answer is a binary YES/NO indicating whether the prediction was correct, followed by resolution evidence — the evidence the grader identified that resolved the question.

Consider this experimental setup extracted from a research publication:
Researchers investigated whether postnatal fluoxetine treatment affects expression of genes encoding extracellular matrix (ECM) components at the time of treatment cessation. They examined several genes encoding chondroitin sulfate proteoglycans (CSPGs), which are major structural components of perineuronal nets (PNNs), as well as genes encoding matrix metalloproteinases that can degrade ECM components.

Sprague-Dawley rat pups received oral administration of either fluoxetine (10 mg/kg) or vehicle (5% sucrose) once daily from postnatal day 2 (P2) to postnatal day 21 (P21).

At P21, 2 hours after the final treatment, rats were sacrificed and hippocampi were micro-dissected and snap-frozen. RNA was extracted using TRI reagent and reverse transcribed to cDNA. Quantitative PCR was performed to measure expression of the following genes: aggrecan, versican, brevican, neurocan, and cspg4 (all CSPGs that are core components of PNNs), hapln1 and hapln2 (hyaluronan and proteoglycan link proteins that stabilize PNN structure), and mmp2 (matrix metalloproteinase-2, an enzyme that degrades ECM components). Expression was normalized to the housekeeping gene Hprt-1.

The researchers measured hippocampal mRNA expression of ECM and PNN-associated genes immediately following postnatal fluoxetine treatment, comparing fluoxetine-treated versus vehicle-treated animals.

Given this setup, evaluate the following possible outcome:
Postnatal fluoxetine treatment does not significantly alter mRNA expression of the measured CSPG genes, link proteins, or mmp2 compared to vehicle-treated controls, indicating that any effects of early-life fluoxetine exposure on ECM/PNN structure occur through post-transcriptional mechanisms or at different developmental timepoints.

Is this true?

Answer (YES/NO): NO